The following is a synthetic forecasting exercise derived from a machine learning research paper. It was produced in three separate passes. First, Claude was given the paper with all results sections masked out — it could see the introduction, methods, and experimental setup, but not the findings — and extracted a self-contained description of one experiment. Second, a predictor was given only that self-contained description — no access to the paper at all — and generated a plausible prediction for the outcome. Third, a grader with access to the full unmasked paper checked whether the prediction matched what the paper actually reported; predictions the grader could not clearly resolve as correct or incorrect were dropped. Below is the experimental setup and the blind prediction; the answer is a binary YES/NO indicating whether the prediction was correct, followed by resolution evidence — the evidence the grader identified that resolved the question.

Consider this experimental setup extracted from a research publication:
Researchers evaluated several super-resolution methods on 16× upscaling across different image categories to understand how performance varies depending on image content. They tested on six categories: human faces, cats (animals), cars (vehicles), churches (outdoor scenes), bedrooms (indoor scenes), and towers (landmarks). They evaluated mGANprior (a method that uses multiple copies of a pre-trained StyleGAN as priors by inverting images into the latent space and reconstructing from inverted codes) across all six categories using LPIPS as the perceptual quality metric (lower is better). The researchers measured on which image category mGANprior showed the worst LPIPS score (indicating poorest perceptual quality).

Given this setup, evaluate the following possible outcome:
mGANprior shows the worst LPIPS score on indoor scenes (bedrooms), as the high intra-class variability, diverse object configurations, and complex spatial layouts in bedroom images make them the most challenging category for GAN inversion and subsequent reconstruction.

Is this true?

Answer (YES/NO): NO